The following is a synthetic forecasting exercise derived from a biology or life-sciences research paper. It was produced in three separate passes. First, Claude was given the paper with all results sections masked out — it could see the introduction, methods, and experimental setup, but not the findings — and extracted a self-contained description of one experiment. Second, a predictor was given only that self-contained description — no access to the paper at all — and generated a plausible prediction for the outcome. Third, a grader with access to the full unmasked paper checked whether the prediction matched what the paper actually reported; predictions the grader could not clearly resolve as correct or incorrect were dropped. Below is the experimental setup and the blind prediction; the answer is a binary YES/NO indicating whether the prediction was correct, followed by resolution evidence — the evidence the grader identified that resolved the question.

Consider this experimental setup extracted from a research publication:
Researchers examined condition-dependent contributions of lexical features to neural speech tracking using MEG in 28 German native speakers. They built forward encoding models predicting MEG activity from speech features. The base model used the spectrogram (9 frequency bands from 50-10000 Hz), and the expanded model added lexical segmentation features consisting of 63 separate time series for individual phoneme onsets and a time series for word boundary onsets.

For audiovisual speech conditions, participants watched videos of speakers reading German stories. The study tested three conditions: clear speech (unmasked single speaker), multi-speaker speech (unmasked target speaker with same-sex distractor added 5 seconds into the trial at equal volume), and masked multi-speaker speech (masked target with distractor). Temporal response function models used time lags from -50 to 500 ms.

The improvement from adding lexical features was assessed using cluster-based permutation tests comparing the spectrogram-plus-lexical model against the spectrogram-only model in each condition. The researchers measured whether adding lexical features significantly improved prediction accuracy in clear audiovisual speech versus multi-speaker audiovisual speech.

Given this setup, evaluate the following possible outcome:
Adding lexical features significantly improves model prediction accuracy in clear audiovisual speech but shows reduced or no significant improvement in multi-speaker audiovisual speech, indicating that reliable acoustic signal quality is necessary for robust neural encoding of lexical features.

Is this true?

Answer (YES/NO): YES